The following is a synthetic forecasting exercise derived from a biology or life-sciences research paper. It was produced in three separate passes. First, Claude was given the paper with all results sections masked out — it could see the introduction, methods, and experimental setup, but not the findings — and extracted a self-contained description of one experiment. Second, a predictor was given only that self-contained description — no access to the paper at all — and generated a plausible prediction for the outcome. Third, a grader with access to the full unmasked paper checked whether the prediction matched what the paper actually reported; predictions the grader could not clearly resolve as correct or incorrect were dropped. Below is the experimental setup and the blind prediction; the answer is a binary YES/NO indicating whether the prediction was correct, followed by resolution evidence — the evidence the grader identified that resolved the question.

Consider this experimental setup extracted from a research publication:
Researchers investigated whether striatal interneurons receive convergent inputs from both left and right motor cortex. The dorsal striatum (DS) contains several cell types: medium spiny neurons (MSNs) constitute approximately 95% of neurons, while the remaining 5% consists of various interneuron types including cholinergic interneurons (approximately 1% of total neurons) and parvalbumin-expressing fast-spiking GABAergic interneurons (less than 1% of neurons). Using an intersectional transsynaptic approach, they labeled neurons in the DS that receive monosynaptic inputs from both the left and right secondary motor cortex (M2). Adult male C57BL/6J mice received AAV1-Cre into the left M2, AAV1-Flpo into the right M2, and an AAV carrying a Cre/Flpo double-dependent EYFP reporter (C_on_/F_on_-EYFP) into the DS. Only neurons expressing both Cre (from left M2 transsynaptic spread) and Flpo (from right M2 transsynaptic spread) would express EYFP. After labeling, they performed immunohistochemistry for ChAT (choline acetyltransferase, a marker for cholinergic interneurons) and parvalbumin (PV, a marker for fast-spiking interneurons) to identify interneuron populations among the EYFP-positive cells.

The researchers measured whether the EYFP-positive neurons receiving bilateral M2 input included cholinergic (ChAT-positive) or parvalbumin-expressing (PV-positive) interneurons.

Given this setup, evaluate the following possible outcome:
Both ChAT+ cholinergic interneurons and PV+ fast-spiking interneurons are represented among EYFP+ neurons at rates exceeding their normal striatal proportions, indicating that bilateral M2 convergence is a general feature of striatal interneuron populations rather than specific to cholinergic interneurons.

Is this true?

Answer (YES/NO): YES